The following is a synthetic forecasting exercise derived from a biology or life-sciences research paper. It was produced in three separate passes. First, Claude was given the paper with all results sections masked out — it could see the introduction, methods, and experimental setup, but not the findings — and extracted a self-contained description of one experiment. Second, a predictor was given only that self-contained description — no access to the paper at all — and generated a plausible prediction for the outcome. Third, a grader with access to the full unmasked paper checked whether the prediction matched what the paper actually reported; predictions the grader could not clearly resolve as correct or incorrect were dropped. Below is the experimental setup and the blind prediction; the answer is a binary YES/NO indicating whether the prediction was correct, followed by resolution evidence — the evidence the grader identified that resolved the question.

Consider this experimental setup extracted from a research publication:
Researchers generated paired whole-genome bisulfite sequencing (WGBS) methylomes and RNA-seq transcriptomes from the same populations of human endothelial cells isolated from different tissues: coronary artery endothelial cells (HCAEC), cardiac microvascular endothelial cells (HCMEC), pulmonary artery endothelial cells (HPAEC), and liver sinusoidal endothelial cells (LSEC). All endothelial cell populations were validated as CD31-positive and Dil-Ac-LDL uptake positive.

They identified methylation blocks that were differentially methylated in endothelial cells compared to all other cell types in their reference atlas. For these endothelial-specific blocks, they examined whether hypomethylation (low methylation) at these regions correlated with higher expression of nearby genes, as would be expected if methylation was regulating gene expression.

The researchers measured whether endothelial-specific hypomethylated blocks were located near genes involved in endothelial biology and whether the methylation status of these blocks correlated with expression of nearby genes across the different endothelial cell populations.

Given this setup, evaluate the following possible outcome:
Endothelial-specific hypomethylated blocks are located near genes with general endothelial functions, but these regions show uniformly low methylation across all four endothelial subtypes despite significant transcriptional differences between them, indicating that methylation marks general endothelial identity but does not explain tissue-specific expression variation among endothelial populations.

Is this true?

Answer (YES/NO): NO